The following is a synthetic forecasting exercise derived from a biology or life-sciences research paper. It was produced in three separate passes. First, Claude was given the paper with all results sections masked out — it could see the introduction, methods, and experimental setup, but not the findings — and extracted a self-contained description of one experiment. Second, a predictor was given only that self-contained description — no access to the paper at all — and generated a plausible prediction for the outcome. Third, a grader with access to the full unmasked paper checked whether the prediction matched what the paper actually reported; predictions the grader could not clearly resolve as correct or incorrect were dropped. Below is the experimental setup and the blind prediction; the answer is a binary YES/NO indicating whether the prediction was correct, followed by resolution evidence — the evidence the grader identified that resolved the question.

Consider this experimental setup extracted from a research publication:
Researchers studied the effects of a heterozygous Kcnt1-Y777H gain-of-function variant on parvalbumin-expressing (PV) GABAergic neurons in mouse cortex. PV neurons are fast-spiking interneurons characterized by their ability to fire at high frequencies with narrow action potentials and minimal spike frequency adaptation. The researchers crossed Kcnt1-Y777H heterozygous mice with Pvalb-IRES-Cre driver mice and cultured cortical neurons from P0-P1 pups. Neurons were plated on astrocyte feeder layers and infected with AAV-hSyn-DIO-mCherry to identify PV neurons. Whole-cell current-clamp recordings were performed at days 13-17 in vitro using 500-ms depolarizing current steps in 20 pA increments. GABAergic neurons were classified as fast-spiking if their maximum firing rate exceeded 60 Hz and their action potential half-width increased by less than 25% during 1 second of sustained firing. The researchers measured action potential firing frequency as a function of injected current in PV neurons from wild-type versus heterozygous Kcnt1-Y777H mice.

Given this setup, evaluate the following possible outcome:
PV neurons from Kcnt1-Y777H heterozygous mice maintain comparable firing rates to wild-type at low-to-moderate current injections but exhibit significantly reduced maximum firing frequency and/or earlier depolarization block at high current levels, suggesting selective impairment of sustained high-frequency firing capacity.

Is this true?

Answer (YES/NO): NO